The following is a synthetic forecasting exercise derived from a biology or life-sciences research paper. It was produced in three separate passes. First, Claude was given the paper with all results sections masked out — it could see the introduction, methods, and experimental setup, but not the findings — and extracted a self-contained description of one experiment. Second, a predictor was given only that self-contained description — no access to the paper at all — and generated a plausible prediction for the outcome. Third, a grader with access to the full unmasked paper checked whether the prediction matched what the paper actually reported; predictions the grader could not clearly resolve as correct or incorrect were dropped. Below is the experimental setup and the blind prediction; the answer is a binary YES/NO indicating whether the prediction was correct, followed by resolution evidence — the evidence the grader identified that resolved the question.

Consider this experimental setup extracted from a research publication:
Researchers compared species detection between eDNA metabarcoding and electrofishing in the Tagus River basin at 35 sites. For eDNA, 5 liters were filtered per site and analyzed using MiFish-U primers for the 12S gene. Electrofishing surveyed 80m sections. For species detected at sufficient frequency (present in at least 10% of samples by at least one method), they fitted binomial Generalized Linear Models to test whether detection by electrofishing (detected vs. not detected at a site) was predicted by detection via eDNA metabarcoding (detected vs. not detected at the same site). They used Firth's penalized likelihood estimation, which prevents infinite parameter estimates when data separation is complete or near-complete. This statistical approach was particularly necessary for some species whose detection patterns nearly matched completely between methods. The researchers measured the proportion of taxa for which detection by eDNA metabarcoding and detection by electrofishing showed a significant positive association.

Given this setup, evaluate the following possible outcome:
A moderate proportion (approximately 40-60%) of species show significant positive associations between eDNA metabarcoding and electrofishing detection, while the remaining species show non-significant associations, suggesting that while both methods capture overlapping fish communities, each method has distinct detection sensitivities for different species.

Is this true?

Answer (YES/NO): NO